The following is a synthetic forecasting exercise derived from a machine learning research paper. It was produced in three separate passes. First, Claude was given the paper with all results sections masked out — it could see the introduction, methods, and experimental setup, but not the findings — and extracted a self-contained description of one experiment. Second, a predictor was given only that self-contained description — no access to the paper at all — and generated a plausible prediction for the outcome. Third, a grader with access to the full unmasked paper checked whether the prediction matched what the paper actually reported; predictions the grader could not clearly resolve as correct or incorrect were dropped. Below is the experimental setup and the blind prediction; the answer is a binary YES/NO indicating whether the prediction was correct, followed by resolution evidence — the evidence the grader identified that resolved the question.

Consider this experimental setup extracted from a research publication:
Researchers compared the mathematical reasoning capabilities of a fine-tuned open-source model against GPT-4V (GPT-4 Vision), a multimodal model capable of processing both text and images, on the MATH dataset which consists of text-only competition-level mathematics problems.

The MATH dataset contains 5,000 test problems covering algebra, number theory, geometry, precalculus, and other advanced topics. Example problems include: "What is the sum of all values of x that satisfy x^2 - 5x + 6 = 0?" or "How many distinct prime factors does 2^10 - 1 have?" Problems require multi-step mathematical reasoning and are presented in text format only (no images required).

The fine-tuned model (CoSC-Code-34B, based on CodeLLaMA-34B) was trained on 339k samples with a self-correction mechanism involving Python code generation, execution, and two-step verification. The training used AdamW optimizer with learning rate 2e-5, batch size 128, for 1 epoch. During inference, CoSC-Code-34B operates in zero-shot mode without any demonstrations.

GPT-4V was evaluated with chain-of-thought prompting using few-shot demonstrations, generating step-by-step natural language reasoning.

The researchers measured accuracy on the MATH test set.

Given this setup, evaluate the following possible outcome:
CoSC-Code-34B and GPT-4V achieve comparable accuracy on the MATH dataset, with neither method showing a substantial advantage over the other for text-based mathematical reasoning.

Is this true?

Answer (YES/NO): NO